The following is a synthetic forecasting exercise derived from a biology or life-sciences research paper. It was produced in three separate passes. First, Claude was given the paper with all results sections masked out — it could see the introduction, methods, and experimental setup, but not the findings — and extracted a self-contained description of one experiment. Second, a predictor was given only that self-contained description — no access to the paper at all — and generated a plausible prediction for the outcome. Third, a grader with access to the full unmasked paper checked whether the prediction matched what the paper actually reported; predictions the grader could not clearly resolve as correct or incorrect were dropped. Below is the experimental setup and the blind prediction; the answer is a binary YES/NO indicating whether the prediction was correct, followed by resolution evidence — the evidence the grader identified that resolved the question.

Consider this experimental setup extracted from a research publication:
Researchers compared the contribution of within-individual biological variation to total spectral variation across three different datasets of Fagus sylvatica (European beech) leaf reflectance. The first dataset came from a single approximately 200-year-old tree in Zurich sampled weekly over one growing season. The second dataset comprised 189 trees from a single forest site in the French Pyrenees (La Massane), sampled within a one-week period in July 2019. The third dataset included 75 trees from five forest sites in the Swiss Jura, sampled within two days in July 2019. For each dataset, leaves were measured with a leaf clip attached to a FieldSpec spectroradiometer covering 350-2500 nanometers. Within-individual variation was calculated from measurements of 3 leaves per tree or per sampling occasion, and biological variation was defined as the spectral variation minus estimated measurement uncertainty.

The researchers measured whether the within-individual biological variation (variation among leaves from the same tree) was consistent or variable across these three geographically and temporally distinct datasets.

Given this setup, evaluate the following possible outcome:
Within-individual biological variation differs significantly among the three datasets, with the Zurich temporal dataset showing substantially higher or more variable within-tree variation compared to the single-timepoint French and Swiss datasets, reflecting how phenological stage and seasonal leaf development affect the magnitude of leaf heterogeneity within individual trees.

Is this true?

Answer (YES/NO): NO